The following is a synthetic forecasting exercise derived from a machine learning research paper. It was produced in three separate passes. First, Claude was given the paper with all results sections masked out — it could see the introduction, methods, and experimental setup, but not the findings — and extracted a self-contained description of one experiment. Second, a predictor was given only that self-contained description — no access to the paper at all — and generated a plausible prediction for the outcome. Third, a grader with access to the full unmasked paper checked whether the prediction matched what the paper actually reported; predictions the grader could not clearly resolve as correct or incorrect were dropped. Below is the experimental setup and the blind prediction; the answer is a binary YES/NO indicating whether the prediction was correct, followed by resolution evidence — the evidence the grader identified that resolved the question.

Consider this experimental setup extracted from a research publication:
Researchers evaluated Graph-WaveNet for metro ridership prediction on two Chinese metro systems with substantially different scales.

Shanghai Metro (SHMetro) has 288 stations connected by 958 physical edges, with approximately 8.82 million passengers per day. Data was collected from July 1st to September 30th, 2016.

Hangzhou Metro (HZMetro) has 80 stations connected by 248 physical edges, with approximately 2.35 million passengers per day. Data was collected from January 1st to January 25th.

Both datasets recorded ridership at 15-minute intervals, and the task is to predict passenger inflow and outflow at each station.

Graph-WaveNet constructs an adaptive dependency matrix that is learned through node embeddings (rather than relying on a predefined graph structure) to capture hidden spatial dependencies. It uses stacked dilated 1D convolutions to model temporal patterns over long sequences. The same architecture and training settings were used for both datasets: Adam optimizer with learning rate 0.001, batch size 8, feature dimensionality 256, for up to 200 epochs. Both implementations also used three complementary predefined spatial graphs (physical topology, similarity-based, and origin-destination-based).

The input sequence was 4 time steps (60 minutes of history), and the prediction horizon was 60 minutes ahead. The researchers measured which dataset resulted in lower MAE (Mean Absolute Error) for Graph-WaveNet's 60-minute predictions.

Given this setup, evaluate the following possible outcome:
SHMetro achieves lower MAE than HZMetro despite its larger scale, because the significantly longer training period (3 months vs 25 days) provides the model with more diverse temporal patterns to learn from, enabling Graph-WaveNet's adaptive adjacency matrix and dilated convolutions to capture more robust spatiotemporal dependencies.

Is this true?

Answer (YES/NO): NO